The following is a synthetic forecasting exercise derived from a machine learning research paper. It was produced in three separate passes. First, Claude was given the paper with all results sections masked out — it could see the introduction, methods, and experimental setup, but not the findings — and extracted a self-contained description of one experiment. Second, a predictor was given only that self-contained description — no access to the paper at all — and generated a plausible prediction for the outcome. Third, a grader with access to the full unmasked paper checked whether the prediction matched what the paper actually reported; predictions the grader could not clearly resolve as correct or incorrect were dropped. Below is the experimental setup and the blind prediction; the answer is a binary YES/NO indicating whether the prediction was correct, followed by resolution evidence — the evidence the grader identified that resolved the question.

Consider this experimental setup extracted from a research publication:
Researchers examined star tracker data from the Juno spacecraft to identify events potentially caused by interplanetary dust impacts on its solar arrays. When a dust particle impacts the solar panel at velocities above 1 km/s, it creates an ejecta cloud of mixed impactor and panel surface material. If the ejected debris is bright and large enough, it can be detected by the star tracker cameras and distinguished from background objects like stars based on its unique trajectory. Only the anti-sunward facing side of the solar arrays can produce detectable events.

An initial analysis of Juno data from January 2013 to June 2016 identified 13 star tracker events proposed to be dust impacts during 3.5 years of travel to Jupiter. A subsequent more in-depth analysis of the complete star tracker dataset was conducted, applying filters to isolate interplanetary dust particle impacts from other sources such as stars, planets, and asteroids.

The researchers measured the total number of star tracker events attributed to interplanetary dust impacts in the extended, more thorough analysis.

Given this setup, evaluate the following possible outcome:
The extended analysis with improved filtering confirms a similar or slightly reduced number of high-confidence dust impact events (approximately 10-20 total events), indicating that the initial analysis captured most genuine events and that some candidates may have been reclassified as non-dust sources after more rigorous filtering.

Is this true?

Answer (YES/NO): NO